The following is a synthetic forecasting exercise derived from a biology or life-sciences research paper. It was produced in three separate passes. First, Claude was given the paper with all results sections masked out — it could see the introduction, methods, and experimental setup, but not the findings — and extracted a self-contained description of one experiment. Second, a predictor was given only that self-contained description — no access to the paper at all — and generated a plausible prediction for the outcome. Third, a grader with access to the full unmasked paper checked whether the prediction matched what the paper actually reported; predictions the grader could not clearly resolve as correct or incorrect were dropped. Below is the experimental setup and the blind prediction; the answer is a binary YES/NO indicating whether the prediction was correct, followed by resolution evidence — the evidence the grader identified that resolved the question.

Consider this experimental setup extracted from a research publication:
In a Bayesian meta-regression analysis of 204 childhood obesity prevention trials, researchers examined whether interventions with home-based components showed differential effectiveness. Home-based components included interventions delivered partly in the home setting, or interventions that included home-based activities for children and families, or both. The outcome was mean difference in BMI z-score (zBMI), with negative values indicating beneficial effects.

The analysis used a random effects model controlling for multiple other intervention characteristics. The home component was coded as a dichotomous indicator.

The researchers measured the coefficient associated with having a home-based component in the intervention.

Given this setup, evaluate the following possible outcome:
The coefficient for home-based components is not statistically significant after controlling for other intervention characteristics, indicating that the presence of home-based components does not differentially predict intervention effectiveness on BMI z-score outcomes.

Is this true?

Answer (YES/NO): NO